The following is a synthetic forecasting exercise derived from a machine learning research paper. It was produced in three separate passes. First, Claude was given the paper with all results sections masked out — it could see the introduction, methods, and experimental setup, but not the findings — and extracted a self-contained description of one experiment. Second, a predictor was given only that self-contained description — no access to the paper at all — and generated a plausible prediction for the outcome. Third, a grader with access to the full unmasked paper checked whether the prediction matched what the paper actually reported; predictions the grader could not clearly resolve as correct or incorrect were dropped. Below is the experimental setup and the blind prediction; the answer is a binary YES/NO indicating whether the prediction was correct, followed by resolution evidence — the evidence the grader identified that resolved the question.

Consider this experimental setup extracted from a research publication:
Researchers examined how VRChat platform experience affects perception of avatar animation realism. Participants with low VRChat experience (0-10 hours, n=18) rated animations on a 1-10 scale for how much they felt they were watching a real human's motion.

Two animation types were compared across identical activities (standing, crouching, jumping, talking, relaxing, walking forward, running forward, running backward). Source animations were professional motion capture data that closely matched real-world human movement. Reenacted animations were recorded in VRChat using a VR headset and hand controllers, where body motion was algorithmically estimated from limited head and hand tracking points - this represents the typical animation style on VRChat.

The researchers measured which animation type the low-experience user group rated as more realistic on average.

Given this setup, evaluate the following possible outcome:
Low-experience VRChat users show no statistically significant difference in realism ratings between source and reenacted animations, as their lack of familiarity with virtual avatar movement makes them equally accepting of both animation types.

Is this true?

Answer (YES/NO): NO